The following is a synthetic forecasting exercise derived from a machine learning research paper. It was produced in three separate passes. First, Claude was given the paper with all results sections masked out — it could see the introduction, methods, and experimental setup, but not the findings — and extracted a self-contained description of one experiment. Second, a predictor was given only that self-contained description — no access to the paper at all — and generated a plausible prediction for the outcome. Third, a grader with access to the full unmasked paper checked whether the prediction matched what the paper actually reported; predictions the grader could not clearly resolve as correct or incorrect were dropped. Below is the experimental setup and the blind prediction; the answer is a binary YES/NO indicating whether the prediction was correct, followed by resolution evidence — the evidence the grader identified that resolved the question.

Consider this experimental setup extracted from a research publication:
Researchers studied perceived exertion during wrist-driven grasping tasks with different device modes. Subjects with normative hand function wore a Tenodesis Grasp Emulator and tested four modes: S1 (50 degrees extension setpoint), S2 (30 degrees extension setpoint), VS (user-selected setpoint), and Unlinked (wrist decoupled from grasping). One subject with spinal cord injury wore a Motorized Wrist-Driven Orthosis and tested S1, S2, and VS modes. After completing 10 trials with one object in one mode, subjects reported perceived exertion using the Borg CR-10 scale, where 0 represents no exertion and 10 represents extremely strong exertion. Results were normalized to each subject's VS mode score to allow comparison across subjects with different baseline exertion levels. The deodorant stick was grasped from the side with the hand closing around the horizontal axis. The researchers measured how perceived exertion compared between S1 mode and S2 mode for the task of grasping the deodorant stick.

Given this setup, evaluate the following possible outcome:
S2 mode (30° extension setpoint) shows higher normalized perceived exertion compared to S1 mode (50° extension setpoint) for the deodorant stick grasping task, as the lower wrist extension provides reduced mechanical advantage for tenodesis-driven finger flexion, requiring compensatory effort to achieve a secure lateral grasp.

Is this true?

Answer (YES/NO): YES